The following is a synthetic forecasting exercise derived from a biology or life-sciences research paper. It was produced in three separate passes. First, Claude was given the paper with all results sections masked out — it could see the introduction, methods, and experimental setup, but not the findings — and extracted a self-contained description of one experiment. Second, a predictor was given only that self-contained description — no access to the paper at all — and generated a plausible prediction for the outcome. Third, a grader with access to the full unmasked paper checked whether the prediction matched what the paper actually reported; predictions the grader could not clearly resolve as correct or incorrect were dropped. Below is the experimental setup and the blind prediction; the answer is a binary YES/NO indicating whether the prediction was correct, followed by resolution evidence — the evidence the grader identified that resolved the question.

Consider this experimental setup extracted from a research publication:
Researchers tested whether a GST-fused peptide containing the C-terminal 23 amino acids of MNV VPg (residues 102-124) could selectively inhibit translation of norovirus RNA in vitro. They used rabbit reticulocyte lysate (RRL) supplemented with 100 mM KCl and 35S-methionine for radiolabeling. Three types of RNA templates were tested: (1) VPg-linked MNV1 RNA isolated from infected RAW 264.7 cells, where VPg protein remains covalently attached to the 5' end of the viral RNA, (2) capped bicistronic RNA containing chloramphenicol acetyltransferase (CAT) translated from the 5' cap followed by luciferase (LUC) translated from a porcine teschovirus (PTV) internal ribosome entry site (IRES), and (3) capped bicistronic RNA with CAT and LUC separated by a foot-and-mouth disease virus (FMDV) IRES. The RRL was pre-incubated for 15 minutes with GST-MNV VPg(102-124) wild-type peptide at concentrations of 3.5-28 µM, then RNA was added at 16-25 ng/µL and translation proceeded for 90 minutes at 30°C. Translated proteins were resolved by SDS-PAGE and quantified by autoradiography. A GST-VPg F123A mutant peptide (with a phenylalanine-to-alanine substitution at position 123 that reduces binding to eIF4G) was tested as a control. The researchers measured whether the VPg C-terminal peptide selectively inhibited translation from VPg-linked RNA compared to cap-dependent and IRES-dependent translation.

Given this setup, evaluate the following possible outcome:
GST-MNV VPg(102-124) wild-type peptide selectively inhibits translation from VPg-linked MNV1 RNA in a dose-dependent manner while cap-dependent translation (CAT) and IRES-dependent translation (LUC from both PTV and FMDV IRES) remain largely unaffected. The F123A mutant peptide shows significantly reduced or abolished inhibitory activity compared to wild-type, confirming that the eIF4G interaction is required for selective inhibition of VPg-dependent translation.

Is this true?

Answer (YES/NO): YES